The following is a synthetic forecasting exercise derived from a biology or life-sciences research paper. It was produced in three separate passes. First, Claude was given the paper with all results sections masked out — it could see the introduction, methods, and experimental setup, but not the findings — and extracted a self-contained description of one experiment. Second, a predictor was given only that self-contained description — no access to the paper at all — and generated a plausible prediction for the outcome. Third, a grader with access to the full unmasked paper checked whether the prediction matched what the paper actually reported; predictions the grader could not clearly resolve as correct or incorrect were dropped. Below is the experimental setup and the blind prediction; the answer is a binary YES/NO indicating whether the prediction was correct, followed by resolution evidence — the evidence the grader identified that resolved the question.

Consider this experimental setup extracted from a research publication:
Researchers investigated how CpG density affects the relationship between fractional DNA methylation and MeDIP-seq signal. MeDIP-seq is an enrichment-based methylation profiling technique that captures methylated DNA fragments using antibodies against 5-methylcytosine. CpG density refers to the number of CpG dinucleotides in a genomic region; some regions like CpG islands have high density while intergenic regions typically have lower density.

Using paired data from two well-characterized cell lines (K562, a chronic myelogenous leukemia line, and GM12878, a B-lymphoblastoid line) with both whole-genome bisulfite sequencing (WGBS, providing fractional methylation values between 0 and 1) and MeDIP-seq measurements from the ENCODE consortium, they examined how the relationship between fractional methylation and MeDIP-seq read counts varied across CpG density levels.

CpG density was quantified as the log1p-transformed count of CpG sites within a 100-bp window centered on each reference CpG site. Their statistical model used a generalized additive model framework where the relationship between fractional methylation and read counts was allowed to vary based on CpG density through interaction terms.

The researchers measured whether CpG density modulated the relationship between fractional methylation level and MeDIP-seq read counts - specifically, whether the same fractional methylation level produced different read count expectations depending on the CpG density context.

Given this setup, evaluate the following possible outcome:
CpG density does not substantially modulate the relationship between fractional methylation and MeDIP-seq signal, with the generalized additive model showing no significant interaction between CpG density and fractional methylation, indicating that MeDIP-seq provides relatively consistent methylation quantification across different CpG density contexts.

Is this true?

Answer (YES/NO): NO